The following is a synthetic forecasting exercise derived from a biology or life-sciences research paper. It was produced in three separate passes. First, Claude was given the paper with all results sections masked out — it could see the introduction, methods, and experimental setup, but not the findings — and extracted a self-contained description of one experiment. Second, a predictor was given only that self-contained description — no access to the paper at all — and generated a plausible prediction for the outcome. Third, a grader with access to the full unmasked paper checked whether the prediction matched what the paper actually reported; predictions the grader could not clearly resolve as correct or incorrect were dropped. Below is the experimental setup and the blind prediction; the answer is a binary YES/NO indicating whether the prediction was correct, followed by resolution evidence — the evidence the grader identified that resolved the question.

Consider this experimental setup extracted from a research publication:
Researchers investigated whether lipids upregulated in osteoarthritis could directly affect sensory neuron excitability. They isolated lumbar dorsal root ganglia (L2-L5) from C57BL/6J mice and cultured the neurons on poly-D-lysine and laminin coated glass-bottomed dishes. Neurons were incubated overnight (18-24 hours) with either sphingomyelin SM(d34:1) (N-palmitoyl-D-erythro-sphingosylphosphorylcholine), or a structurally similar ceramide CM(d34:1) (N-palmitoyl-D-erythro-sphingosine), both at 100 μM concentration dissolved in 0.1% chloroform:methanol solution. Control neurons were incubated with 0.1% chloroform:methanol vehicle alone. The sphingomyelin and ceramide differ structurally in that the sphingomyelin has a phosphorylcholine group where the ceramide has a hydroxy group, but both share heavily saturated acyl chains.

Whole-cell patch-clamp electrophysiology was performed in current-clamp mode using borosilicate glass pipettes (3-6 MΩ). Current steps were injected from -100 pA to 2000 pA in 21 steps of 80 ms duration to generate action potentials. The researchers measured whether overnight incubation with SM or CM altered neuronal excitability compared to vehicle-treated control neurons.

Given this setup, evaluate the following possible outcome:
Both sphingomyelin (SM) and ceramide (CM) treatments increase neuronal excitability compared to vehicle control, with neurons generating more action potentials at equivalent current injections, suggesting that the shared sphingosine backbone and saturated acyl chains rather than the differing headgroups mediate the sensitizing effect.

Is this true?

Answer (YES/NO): NO